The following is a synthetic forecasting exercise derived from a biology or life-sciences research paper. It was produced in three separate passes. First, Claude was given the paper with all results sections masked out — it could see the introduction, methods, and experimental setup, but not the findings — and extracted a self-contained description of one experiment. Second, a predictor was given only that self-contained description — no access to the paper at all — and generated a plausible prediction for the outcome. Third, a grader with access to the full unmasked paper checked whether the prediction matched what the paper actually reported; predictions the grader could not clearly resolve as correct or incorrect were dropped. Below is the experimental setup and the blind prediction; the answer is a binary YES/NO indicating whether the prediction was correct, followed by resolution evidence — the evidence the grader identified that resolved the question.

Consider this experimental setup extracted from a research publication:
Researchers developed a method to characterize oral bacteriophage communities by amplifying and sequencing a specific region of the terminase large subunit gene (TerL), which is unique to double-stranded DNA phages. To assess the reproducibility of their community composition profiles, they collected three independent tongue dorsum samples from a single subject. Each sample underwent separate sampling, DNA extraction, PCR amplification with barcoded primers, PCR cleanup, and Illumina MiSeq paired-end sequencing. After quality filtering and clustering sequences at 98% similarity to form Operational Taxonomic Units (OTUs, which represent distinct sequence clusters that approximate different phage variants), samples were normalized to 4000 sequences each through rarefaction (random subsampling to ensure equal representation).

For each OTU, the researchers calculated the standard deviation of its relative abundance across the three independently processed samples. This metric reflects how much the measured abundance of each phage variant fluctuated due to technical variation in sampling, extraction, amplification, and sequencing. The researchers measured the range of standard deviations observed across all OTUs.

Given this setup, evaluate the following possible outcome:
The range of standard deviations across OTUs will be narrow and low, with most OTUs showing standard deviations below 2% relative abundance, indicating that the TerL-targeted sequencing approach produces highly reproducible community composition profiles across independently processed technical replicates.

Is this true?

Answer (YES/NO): YES